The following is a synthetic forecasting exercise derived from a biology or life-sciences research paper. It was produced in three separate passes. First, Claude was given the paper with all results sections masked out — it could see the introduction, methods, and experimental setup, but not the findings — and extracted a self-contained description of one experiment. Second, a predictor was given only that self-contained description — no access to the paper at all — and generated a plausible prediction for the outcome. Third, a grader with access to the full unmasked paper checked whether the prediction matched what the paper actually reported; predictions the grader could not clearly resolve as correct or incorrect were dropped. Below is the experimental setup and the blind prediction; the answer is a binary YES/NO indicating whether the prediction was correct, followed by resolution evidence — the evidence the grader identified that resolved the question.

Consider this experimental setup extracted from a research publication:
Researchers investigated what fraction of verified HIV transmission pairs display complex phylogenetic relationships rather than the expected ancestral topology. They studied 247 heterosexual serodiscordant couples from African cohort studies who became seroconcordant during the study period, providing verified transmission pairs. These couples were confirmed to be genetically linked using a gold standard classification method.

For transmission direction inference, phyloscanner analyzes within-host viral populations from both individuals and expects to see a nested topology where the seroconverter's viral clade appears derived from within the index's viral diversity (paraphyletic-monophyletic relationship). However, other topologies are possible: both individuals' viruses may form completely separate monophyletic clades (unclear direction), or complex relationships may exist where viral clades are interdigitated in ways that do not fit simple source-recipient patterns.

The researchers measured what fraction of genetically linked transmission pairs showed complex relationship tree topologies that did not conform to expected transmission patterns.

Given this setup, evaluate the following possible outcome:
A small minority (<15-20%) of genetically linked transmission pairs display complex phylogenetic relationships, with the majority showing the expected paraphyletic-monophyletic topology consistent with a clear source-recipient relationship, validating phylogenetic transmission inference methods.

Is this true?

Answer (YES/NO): YES